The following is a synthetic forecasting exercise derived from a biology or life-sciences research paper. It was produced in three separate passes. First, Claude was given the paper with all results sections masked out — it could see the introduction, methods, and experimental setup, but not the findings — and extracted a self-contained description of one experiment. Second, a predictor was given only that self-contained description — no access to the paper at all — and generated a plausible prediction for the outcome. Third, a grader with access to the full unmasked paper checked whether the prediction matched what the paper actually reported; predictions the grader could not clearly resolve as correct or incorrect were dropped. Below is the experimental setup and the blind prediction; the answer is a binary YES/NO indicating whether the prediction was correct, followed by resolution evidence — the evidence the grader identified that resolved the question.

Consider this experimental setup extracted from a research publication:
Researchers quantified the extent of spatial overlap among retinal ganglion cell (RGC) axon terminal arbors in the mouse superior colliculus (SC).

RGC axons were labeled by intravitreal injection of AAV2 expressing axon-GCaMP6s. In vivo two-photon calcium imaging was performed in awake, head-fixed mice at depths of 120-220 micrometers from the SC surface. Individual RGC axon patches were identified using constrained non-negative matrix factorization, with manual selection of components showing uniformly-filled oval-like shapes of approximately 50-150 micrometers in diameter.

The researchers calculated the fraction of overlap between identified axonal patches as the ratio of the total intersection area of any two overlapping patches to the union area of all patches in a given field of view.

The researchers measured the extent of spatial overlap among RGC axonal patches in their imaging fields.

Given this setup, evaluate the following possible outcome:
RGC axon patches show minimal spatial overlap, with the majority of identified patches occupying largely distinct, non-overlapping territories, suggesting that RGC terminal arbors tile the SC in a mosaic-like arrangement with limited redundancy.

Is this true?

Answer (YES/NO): NO